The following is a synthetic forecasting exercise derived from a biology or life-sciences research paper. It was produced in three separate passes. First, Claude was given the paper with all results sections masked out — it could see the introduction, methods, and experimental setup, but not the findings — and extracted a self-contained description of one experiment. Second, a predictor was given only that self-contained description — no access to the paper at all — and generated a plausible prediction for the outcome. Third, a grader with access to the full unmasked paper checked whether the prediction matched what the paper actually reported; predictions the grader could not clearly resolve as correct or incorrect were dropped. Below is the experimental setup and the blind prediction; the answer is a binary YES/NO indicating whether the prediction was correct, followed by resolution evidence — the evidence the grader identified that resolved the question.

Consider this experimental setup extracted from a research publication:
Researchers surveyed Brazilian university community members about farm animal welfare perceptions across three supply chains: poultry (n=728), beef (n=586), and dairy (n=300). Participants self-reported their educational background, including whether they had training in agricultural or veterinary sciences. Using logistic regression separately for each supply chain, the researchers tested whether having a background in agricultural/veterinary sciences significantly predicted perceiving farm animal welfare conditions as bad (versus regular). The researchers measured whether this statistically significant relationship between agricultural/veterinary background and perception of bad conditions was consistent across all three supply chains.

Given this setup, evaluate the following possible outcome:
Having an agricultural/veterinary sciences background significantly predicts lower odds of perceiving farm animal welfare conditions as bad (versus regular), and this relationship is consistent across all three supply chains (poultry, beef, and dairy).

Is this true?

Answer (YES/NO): NO